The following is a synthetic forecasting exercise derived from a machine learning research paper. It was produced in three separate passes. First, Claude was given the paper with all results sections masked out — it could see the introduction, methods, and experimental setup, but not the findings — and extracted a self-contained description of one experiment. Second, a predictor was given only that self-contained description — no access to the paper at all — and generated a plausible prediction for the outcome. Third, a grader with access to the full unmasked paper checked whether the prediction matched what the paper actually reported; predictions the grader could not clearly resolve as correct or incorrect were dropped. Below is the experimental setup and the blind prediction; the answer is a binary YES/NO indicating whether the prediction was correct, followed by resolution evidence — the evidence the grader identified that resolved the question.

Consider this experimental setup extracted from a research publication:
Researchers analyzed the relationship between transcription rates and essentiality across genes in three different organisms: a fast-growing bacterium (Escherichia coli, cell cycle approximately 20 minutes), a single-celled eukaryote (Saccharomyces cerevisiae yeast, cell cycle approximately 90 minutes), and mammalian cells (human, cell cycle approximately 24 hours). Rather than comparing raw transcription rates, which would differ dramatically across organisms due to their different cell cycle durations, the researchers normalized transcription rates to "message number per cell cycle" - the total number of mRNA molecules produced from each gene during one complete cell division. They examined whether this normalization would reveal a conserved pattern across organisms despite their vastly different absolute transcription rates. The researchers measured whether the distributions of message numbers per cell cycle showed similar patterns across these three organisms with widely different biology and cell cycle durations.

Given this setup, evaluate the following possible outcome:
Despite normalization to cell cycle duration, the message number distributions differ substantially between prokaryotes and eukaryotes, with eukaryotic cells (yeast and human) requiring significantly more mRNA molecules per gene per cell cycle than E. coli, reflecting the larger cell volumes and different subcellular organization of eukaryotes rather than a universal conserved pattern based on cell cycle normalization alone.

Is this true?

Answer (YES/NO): NO